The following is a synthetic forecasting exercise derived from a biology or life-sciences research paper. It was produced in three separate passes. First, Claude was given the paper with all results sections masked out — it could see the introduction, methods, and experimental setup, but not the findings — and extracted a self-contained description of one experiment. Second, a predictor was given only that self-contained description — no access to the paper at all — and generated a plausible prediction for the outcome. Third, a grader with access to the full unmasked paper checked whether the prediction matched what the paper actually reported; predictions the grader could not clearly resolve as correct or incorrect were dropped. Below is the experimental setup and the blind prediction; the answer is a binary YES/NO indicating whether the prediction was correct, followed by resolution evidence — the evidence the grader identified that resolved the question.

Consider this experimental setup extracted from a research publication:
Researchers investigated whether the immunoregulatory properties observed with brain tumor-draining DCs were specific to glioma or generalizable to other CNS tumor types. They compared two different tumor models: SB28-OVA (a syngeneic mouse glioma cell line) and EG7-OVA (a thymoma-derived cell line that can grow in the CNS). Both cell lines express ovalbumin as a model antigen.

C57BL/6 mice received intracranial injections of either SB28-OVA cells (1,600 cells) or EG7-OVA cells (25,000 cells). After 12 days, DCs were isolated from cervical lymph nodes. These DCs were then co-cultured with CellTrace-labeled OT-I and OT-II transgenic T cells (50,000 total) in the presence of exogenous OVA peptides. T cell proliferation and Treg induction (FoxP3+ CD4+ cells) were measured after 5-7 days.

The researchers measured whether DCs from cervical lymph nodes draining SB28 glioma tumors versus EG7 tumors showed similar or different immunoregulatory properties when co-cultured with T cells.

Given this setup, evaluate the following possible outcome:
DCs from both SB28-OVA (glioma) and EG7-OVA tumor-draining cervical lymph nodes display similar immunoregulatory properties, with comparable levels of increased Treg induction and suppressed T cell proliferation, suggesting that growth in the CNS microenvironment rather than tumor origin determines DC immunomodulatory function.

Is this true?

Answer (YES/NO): NO